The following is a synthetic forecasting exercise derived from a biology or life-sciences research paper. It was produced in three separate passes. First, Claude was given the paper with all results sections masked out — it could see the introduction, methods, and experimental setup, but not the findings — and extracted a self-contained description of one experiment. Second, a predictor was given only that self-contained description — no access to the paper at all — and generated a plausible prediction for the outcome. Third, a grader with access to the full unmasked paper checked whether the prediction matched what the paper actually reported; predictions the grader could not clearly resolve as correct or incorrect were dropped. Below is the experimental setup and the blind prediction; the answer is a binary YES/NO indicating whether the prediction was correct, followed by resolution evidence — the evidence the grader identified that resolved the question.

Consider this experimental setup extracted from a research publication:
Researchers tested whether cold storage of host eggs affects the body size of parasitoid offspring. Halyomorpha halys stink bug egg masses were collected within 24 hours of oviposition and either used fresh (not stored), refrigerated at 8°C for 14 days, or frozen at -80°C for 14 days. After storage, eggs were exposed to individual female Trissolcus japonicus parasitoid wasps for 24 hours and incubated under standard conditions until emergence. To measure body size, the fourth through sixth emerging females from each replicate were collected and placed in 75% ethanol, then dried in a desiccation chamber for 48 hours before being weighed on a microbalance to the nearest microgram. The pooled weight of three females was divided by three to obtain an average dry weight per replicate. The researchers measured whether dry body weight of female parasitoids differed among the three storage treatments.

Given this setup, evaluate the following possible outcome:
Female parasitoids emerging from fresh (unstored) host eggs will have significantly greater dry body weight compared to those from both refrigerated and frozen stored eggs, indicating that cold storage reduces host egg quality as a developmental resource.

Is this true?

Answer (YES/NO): NO